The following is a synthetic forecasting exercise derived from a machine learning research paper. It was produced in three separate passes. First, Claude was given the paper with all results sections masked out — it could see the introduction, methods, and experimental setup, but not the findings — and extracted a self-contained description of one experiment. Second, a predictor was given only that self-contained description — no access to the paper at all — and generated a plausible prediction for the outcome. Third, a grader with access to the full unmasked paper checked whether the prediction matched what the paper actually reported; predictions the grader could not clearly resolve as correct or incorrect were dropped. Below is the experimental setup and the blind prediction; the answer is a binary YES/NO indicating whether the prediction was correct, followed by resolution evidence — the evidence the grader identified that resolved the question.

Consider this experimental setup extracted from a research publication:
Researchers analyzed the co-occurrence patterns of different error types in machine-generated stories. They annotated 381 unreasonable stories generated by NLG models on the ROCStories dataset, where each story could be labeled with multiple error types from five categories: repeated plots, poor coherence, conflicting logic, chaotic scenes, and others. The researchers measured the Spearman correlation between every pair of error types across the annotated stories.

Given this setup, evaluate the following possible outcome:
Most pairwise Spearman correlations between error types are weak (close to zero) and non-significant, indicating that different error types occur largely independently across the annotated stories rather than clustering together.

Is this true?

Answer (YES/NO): YES